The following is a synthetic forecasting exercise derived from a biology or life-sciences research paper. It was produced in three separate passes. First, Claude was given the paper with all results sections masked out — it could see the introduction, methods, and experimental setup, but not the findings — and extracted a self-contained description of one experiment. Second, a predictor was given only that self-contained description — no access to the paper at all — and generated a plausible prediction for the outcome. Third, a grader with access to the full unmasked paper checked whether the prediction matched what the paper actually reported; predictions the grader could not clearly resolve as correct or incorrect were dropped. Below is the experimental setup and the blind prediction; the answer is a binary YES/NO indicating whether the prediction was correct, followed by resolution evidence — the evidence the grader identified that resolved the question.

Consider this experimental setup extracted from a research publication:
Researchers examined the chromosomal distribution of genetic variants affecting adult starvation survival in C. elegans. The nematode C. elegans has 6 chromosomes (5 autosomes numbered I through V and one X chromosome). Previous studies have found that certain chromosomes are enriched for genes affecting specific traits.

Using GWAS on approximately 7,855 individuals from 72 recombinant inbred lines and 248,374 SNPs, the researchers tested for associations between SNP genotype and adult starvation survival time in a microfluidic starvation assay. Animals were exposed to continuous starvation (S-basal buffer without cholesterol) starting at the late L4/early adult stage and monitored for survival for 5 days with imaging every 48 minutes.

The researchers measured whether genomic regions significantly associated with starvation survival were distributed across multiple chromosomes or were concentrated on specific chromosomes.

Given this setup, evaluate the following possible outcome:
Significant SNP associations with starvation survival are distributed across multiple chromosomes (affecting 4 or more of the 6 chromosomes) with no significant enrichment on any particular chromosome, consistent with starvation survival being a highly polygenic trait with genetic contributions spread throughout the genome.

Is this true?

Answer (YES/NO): NO